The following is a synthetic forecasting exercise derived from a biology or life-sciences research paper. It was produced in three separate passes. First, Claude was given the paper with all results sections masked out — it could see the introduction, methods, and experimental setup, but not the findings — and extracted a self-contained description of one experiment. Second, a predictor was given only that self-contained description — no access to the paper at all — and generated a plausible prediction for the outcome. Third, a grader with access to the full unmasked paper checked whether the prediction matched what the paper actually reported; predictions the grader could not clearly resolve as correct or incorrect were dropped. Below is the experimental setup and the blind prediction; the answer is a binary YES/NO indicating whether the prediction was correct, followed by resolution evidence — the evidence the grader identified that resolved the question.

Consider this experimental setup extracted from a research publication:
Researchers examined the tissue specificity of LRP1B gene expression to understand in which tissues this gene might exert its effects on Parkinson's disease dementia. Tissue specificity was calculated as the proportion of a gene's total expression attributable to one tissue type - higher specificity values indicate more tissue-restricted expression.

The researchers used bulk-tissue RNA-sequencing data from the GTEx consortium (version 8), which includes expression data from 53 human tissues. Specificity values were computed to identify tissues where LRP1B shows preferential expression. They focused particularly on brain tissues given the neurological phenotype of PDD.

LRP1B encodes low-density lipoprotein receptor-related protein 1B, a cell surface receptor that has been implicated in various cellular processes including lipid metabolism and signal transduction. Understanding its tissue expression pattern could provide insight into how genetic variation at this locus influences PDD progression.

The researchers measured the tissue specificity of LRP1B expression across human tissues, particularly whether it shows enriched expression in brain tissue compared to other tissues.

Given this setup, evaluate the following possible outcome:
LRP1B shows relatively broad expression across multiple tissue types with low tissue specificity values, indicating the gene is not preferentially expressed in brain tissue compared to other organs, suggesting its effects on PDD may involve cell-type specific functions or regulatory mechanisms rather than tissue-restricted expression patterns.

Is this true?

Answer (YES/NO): NO